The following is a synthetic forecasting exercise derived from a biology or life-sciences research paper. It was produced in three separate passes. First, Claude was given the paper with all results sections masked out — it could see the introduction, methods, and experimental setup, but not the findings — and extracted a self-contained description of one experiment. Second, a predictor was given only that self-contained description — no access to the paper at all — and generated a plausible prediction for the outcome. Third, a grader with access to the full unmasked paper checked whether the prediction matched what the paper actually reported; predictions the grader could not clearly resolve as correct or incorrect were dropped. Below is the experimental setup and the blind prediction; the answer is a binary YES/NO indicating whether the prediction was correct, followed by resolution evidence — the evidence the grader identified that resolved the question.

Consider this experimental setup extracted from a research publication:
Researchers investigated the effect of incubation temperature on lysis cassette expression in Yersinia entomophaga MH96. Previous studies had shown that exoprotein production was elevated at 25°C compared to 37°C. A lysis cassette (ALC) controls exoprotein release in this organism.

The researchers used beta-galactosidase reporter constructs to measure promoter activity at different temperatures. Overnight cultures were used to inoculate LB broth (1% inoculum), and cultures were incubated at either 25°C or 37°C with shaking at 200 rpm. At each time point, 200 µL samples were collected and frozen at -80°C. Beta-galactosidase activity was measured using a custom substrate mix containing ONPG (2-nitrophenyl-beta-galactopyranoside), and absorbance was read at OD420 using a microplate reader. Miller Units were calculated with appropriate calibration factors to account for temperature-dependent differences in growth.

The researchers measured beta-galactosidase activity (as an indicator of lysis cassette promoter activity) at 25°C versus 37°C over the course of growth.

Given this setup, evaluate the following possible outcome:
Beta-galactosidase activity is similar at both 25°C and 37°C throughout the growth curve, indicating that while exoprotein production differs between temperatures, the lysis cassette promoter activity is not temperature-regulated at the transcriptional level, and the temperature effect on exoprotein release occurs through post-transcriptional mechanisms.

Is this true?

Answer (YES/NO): NO